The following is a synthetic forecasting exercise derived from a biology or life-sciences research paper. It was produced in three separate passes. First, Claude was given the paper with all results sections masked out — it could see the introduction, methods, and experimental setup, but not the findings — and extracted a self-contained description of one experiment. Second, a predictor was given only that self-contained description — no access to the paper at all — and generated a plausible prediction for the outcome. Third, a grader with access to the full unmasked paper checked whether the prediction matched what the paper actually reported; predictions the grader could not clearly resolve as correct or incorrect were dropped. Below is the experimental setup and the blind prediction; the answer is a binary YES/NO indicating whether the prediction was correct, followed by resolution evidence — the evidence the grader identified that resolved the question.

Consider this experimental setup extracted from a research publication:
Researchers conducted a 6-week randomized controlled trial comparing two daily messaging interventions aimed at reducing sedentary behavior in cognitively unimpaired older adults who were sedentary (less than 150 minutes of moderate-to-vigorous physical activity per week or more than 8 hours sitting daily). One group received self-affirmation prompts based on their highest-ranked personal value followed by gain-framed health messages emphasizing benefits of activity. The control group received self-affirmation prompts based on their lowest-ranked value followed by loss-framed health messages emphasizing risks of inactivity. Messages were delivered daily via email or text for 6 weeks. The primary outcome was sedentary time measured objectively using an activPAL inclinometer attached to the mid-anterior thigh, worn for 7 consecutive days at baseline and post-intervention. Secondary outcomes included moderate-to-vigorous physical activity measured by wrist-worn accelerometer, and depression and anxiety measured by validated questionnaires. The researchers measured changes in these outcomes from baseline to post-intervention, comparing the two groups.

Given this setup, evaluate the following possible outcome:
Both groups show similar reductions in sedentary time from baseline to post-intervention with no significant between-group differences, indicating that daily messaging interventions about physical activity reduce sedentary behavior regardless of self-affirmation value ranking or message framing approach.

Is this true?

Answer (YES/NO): NO